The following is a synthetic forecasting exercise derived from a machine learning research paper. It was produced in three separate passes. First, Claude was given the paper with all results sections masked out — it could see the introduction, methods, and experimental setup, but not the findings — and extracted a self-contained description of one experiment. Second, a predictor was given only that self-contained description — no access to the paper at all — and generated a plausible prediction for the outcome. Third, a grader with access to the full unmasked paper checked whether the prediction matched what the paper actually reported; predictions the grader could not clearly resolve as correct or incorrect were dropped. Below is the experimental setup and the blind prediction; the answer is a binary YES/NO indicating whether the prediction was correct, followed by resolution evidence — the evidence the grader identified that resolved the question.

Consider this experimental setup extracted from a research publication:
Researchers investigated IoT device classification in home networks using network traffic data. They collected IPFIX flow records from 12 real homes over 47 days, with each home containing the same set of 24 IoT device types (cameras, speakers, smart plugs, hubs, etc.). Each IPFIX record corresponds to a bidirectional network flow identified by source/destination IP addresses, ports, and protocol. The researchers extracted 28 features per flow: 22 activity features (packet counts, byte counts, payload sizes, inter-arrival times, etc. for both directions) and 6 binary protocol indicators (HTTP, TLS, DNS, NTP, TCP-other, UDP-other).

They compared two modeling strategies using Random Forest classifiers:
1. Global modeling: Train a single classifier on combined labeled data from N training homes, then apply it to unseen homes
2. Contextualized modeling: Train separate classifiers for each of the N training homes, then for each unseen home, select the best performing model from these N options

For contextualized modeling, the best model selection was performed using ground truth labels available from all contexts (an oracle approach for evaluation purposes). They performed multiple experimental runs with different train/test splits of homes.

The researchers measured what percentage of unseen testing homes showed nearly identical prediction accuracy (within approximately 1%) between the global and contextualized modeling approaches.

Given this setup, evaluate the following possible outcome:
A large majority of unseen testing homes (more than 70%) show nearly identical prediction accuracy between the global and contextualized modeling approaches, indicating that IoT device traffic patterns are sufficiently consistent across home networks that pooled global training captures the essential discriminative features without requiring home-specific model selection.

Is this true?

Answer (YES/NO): NO